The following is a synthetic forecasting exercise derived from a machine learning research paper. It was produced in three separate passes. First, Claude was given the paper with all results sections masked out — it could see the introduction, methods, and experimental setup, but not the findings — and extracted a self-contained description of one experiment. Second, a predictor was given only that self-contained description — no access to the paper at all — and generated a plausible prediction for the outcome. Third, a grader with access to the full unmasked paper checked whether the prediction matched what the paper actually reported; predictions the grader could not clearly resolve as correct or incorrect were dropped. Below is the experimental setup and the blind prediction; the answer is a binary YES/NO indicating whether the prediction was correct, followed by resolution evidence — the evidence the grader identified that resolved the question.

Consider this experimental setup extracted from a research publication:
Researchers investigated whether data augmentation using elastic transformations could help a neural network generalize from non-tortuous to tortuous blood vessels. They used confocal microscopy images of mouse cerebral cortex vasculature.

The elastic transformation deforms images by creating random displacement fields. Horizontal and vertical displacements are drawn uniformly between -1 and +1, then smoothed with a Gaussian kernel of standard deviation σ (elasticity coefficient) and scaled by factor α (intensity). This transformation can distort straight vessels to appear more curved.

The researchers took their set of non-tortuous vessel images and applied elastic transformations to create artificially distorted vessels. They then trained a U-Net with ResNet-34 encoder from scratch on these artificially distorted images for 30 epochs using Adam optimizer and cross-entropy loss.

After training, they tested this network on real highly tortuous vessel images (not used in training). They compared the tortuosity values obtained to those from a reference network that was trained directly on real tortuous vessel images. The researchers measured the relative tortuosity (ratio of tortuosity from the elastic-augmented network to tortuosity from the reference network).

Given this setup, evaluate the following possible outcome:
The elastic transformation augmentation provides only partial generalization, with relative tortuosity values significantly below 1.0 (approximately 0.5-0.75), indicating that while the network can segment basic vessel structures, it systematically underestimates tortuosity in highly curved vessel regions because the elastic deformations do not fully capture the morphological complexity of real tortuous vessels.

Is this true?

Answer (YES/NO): NO